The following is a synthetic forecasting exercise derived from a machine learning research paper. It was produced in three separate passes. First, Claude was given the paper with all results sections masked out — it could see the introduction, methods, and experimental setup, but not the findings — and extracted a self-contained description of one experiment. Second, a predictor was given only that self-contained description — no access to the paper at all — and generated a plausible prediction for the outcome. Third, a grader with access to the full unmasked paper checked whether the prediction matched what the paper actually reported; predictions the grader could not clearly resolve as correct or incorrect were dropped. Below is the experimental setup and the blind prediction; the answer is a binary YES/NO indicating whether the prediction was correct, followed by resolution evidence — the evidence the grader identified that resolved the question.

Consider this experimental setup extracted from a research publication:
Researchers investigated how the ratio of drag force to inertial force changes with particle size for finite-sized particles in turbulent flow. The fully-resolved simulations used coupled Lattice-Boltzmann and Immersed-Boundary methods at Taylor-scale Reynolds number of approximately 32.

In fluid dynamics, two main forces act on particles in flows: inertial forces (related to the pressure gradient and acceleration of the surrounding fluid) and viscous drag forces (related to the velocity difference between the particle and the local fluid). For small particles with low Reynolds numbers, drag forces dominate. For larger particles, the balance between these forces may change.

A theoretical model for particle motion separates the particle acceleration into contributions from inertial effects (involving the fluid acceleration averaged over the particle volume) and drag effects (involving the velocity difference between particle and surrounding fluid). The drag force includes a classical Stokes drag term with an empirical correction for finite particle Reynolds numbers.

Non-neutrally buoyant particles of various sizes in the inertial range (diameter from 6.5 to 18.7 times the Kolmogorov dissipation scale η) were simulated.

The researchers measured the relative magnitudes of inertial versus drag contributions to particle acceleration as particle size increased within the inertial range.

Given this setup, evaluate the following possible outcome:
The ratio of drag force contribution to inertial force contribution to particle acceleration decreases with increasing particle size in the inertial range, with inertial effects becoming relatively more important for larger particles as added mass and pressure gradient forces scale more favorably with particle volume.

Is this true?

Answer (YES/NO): YES